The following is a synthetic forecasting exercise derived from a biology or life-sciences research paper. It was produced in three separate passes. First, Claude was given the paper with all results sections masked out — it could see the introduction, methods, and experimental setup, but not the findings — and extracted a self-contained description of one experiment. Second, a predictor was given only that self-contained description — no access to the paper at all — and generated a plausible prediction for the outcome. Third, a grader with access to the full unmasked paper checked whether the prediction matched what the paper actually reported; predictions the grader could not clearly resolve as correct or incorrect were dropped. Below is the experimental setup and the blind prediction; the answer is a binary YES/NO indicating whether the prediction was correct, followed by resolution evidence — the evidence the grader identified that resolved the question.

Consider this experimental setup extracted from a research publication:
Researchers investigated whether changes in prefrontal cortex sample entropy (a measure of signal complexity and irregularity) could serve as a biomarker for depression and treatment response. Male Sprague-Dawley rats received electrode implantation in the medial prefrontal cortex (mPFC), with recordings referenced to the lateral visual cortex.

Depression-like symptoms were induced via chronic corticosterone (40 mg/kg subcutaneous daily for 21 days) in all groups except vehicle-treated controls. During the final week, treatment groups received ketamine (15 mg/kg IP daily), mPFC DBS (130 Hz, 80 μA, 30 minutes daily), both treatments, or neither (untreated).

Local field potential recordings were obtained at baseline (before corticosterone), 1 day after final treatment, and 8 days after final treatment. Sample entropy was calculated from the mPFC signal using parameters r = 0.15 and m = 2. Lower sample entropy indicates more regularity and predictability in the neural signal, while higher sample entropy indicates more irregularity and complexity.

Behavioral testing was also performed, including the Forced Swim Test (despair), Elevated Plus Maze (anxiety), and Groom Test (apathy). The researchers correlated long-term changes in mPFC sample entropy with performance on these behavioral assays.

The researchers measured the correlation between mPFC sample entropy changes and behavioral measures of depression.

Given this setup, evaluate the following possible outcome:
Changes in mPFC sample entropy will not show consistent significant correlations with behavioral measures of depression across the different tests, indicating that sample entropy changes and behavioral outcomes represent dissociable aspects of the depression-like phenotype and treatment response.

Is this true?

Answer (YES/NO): NO